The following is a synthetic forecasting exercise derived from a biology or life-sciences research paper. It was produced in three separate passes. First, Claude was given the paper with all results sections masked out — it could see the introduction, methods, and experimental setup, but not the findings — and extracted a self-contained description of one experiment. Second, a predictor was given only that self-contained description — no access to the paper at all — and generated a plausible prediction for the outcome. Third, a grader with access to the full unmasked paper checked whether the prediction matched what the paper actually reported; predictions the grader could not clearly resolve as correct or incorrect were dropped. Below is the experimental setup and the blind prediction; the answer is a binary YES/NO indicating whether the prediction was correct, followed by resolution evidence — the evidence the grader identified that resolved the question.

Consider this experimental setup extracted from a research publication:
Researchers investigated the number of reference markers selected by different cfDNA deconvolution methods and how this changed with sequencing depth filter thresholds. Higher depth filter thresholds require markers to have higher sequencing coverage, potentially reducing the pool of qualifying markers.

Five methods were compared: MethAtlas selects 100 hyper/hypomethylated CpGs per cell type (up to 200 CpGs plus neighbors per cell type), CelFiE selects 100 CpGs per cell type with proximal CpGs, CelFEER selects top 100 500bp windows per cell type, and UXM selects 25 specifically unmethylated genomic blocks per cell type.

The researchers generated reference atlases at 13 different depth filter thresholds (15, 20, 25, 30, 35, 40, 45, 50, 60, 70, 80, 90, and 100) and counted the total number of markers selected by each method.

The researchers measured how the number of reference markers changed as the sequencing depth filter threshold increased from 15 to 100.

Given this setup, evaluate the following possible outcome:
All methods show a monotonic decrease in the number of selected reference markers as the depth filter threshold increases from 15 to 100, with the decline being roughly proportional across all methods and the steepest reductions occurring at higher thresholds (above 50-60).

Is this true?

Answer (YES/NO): NO